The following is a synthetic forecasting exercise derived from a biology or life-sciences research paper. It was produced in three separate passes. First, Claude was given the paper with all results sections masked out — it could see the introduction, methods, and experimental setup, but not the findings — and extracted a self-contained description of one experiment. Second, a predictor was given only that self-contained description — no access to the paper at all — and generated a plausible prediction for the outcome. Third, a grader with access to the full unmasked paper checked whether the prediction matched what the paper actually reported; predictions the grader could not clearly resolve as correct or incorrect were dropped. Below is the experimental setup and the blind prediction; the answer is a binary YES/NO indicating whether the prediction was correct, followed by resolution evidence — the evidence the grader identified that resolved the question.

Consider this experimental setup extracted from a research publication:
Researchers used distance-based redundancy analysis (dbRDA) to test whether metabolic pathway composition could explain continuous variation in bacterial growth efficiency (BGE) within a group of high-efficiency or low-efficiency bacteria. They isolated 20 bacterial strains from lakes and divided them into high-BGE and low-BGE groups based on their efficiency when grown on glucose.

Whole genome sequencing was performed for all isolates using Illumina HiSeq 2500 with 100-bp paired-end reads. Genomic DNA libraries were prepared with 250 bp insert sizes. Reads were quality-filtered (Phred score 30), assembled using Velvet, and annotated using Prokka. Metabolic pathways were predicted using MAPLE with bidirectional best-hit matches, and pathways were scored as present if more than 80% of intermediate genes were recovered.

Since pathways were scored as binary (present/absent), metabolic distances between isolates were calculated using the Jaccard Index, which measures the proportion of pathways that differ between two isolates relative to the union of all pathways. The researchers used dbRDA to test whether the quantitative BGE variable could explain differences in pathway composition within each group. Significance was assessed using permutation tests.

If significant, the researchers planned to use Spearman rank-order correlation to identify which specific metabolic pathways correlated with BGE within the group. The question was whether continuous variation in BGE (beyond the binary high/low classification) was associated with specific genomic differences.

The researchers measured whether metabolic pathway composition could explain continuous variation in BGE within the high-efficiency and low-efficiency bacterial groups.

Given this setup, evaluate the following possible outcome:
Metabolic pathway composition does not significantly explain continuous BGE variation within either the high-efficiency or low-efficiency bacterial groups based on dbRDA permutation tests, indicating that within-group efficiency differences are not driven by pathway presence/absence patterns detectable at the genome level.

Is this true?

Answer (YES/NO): NO